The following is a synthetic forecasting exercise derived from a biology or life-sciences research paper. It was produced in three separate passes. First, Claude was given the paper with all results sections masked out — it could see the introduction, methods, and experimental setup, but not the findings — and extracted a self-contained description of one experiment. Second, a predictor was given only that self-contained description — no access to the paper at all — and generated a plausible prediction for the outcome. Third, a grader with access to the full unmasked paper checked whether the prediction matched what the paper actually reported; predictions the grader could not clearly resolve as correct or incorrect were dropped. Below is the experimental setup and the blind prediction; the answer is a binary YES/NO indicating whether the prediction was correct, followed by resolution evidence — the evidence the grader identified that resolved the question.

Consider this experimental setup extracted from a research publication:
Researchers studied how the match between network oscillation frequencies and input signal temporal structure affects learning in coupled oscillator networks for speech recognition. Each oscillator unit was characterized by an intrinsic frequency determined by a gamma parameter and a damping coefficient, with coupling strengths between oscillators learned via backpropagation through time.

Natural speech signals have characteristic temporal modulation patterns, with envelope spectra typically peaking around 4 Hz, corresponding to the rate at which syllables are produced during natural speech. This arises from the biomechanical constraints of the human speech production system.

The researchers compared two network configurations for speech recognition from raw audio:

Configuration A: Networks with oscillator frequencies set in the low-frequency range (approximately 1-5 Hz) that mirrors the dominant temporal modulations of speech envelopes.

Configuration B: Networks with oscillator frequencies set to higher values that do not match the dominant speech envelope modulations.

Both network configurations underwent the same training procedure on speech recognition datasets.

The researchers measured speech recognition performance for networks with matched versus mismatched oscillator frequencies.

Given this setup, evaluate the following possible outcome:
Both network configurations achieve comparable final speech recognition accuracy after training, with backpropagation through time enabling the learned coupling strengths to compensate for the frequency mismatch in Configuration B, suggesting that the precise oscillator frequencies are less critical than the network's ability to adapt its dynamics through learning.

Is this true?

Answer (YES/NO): NO